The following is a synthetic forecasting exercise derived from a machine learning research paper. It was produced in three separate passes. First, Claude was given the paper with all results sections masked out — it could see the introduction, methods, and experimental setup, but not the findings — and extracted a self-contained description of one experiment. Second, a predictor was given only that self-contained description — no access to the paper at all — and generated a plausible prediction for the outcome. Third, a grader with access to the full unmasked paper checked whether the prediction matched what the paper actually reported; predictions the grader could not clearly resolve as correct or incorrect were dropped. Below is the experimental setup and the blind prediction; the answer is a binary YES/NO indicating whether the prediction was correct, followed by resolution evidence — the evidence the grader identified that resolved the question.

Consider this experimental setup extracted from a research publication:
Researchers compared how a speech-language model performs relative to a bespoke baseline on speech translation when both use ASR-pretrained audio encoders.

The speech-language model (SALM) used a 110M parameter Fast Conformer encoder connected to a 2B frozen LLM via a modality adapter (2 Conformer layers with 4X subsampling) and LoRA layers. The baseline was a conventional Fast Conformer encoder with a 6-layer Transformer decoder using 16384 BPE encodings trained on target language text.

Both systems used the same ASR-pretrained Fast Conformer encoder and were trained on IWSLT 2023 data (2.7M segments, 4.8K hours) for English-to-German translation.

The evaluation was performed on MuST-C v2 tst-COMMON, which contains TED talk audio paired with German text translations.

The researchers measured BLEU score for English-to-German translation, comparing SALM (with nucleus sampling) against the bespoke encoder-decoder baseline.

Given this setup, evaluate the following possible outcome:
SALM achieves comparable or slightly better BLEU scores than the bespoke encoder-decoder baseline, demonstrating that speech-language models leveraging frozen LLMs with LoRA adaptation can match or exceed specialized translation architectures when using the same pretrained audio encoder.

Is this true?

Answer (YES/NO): NO